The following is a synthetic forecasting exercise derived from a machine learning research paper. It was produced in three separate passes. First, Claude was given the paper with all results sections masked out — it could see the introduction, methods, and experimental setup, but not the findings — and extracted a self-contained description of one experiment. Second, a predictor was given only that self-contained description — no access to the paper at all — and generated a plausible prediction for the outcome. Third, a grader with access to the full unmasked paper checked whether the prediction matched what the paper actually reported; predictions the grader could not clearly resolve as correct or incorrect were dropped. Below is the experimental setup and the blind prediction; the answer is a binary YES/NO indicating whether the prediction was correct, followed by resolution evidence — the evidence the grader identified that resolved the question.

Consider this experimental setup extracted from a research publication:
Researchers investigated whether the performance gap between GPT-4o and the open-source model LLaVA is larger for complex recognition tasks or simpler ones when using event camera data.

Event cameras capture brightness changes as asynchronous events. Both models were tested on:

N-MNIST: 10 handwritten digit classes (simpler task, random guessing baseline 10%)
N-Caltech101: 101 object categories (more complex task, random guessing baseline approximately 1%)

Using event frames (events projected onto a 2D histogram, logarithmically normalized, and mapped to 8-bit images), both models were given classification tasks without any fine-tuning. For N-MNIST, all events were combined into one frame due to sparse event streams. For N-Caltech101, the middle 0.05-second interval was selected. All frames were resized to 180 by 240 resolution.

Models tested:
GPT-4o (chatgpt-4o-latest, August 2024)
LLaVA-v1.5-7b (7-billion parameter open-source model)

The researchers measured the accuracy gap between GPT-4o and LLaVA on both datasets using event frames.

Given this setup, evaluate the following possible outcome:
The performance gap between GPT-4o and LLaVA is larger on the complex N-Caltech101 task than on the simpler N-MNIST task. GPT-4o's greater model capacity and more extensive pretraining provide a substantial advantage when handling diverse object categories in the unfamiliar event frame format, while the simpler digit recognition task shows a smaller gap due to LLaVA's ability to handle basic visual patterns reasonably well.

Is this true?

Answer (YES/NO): NO